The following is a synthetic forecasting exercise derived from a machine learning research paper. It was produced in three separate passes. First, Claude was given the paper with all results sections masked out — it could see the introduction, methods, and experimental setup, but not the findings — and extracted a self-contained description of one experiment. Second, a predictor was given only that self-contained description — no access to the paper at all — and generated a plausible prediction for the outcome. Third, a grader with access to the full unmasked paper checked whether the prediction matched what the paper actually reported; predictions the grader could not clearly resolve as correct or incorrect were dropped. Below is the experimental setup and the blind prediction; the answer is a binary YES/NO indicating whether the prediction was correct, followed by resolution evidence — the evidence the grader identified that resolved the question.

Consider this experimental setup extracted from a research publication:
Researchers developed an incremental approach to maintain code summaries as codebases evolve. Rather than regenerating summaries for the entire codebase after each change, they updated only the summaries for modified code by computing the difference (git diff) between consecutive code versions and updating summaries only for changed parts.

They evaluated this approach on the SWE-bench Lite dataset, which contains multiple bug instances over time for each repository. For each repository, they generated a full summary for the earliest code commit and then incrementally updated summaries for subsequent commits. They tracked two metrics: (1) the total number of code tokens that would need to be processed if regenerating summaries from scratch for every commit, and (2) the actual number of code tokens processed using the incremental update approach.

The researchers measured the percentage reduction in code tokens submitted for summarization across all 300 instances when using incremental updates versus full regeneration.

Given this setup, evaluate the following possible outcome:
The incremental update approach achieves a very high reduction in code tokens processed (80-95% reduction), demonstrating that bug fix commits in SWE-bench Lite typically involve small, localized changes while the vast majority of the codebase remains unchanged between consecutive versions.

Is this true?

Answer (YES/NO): NO